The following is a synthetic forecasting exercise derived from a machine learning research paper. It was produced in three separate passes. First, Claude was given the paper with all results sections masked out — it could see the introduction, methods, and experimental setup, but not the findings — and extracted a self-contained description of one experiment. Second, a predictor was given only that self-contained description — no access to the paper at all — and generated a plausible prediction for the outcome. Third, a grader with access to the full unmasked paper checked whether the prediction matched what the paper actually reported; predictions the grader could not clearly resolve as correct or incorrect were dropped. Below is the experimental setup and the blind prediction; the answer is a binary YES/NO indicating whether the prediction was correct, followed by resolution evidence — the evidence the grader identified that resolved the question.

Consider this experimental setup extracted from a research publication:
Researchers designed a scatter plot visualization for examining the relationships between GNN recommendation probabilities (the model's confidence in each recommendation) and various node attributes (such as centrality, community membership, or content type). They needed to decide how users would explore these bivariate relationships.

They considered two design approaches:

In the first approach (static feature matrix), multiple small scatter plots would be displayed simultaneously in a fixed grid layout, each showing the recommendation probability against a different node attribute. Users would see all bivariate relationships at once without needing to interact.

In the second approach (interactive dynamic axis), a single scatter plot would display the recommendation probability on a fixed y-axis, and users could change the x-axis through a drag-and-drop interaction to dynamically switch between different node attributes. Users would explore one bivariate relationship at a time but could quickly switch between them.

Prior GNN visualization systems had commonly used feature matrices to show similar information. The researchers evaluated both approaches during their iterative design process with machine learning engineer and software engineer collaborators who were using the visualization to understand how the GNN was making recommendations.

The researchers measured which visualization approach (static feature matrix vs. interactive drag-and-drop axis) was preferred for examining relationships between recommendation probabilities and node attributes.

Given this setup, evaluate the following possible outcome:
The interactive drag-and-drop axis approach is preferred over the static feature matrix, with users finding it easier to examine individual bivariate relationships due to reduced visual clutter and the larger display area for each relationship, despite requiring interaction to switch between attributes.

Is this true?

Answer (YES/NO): NO